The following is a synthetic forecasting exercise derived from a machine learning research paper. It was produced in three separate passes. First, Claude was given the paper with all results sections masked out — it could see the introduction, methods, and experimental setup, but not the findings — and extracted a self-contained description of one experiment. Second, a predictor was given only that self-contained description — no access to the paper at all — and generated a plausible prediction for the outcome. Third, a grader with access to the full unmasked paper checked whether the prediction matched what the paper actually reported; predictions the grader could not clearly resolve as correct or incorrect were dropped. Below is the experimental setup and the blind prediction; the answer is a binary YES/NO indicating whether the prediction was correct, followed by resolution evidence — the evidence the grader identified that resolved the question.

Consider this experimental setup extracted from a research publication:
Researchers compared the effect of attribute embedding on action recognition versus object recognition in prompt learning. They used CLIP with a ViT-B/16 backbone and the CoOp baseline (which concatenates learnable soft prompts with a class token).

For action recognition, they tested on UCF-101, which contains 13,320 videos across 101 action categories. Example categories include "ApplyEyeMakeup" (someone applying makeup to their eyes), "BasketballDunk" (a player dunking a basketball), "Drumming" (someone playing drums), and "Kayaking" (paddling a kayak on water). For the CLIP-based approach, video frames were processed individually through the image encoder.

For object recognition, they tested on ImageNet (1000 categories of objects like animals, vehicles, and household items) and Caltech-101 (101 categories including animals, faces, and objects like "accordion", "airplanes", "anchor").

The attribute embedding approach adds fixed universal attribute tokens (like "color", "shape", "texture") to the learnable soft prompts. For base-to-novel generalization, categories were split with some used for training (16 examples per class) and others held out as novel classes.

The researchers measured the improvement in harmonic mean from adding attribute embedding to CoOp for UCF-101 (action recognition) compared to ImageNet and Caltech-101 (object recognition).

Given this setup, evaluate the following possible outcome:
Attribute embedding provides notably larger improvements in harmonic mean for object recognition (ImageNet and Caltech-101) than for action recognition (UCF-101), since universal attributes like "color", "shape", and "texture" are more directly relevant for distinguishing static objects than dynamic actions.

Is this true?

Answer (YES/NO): NO